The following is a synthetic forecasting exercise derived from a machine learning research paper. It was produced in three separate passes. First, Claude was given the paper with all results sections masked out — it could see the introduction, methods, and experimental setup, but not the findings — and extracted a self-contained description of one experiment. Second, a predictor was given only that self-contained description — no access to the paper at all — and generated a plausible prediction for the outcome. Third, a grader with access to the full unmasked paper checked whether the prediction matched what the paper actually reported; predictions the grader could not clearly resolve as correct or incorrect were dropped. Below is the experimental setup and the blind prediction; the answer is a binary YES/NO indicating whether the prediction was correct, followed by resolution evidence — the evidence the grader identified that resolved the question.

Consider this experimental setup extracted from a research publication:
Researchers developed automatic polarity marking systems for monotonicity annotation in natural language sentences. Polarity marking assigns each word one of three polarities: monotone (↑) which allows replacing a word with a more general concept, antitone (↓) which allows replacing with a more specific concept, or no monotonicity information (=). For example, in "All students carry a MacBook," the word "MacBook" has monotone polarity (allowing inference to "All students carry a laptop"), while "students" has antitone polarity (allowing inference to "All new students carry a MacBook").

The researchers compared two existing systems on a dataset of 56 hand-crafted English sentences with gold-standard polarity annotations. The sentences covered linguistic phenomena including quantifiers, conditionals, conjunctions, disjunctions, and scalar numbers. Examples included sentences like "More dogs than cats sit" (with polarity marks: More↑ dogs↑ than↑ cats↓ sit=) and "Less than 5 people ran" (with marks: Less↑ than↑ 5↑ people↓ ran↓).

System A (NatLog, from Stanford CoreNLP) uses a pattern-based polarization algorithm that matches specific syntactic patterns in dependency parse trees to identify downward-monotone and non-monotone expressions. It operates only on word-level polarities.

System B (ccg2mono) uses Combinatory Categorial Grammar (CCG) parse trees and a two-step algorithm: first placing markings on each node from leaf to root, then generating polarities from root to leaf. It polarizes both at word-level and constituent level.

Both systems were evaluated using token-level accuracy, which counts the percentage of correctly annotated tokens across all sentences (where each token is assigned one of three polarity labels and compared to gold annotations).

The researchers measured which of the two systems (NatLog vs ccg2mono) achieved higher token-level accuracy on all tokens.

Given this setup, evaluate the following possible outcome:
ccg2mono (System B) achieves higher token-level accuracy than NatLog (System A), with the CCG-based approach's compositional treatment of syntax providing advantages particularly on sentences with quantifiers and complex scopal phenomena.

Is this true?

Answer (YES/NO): YES